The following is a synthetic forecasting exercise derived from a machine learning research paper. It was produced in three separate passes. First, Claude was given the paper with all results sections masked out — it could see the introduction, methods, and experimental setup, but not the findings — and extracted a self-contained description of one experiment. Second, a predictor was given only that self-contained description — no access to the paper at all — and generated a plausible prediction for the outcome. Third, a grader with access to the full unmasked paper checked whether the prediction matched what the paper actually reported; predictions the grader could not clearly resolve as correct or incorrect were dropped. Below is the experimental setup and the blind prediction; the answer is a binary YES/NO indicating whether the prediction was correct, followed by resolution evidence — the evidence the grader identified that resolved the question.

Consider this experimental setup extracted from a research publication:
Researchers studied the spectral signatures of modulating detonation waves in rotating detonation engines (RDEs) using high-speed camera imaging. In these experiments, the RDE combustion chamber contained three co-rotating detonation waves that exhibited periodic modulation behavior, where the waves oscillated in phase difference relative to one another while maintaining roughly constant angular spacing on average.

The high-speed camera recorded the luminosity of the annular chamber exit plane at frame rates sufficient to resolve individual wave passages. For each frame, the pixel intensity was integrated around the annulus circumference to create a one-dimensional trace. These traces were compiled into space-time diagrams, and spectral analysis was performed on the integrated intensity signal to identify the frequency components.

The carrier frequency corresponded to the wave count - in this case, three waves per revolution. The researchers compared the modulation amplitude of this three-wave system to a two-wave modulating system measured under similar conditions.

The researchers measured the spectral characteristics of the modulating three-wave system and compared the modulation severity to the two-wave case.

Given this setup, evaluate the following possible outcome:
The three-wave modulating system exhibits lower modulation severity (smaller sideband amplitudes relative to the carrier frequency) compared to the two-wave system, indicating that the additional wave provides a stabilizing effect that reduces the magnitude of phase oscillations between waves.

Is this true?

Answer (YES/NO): YES